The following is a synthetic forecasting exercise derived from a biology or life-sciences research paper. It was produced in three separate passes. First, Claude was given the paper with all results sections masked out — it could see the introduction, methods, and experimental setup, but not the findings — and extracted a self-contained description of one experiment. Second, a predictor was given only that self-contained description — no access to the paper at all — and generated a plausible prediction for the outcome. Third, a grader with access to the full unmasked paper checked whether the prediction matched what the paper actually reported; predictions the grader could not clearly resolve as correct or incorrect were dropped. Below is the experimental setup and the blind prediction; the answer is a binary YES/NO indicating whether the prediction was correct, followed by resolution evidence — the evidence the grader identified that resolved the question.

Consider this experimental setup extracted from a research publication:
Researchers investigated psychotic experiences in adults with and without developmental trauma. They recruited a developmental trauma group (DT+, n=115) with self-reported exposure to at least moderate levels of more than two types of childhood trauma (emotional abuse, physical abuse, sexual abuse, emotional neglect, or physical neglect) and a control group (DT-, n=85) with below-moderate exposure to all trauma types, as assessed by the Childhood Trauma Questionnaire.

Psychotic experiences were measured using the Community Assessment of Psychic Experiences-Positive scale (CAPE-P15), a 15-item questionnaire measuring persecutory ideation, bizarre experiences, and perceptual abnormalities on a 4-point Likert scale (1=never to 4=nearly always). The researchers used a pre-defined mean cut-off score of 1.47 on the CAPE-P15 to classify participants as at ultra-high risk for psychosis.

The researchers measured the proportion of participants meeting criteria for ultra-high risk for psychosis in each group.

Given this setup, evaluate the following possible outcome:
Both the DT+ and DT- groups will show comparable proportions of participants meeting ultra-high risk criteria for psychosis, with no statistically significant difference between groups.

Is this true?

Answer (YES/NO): NO